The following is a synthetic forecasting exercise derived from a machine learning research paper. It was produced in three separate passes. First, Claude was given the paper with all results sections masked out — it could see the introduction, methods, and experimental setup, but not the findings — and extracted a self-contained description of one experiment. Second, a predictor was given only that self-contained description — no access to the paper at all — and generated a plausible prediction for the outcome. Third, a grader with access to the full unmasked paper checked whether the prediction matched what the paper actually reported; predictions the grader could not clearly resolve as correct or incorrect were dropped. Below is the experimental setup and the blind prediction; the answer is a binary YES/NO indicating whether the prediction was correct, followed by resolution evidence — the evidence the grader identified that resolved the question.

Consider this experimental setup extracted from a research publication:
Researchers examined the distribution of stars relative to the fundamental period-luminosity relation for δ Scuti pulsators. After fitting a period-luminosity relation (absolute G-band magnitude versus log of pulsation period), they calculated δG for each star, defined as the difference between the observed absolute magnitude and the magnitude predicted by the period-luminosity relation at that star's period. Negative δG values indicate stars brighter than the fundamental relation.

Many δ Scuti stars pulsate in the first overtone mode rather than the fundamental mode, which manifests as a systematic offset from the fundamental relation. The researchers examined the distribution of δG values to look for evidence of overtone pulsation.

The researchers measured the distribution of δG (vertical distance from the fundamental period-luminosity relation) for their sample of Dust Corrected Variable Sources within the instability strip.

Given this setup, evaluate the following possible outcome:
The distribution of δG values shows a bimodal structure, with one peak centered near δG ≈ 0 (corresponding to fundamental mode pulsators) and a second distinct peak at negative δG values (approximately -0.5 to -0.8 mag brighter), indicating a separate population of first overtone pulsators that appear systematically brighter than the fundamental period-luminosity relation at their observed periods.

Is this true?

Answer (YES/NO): NO